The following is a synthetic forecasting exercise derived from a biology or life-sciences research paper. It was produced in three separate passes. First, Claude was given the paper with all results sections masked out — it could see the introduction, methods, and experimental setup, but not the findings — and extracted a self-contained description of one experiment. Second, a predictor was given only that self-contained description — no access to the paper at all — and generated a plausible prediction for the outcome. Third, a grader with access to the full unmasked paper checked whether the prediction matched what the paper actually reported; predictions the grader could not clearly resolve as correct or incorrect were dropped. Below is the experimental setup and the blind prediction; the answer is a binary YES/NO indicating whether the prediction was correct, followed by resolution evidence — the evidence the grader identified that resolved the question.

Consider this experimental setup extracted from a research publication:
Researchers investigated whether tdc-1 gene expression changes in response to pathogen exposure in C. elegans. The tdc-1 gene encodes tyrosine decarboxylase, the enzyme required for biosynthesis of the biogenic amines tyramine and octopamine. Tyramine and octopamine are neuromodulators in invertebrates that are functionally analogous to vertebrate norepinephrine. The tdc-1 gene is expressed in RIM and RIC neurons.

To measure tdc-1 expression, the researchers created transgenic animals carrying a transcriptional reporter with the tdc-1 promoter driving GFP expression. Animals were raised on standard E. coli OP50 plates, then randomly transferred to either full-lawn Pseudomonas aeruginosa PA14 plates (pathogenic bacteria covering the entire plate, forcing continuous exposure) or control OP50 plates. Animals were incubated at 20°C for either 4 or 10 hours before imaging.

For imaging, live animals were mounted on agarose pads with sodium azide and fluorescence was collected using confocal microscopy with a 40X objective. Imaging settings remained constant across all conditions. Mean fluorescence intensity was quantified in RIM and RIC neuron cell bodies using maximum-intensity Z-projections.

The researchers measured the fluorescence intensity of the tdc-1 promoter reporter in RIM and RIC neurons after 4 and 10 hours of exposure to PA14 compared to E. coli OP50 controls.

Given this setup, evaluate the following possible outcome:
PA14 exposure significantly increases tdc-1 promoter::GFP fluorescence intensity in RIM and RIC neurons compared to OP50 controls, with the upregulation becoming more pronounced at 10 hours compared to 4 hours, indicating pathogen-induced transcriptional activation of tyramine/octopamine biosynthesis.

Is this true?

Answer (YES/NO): NO